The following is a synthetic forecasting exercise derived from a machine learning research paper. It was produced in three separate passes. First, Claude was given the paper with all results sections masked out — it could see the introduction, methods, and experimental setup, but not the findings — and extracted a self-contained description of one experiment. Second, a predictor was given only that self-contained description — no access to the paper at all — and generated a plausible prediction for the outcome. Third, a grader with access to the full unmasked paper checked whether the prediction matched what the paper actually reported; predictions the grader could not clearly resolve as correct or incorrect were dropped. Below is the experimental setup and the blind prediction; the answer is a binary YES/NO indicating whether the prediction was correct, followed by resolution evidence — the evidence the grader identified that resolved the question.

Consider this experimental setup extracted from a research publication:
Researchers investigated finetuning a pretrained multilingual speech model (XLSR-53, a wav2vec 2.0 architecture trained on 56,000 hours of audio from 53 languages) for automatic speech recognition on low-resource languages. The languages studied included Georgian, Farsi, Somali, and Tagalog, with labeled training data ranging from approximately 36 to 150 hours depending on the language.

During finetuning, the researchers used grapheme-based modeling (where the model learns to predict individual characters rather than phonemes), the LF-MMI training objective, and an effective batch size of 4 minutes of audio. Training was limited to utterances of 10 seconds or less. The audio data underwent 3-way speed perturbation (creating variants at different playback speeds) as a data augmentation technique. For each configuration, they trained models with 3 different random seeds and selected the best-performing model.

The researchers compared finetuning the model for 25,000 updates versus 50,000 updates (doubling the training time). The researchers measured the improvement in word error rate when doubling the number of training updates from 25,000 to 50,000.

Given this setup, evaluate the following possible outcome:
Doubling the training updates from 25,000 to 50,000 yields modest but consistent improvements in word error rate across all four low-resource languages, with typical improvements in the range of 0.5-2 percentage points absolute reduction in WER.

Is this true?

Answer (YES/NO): NO